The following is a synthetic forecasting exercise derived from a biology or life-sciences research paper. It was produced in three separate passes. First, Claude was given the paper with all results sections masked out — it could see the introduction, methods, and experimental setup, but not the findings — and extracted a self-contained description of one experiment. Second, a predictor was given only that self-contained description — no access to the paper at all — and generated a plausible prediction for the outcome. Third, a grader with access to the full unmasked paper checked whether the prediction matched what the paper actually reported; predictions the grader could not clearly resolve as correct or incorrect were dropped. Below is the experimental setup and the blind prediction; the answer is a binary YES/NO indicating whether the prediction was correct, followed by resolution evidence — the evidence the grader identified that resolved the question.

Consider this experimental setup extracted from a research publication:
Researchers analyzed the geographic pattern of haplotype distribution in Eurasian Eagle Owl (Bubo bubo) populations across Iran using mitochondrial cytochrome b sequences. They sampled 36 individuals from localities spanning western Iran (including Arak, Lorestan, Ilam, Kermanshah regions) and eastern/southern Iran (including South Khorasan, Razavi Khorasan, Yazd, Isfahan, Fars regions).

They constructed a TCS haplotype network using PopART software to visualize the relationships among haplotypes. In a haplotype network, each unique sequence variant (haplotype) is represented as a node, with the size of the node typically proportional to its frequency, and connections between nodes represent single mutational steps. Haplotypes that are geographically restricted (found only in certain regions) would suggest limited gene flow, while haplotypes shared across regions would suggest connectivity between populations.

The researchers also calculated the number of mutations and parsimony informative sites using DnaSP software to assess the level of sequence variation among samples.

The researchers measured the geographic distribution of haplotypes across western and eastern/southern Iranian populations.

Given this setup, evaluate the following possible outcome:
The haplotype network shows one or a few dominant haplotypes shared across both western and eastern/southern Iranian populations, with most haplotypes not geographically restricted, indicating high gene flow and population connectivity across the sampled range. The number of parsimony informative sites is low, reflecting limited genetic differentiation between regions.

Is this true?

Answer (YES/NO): NO